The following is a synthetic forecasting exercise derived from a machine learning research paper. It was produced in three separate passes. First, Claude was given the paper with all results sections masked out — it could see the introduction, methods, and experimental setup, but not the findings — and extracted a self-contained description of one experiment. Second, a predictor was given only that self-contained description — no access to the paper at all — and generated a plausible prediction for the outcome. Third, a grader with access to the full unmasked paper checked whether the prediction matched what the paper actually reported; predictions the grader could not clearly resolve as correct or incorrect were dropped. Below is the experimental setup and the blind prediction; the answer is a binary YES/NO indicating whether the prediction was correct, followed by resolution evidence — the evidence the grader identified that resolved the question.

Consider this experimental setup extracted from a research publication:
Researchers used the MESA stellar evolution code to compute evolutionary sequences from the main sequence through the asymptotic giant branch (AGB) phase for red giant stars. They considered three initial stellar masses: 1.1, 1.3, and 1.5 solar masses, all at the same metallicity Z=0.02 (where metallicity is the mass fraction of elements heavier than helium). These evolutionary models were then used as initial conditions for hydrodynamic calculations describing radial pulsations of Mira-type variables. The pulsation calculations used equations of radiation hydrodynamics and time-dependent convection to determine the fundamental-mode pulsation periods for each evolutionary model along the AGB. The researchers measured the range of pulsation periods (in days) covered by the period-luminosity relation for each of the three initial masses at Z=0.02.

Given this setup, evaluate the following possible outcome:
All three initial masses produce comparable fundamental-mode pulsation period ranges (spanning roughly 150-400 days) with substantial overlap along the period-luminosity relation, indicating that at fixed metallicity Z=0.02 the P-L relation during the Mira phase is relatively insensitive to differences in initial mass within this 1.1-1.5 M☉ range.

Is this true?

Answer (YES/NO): NO